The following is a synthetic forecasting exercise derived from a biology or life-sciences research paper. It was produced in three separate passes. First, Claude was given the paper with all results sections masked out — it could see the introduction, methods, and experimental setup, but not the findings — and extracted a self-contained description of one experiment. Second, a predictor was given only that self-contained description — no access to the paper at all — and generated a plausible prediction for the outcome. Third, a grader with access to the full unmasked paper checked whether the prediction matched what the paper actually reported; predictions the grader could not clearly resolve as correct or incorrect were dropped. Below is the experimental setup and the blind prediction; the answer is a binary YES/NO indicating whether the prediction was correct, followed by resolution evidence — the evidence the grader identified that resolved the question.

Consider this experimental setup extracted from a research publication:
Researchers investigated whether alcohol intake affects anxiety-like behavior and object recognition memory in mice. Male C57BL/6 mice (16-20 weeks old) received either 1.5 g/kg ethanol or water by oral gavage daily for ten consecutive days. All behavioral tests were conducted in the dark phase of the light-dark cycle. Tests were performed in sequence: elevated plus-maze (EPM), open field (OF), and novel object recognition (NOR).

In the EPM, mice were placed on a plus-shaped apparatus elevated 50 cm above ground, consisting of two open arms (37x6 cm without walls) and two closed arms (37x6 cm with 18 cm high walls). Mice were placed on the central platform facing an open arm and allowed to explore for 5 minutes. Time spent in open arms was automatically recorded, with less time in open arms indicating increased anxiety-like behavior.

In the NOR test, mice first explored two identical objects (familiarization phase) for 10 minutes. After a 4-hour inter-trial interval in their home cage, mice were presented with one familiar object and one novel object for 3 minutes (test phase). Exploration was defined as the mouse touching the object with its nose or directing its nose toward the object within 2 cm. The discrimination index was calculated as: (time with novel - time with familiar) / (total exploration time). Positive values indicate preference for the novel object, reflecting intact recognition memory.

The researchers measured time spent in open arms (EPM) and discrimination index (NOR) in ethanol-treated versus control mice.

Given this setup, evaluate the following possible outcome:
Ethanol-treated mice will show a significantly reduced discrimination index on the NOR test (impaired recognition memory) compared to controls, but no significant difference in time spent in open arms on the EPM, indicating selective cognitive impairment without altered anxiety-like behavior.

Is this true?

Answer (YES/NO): NO